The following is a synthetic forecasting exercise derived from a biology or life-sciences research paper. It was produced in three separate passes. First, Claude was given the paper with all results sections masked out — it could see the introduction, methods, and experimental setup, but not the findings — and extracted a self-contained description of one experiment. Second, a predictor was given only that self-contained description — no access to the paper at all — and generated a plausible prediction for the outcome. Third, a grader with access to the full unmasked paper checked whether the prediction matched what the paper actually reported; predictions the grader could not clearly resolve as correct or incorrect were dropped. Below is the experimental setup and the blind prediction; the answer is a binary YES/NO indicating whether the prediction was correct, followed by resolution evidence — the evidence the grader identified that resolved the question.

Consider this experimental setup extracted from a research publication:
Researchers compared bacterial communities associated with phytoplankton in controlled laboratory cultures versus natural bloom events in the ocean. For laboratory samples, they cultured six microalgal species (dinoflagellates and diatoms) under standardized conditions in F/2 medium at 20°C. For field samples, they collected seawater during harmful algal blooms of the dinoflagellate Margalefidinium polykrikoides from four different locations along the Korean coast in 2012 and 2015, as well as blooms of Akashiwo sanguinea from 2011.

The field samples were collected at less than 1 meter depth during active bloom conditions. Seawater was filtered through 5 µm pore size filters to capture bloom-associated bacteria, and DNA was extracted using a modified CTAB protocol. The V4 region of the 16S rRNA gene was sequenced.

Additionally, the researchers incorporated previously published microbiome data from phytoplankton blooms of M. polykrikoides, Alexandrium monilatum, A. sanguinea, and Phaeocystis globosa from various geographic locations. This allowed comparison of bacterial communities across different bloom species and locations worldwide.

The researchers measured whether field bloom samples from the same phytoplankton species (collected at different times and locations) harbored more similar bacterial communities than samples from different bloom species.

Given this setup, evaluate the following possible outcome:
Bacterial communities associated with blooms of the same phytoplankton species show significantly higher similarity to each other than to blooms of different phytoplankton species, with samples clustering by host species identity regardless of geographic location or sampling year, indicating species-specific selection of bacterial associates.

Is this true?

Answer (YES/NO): YES